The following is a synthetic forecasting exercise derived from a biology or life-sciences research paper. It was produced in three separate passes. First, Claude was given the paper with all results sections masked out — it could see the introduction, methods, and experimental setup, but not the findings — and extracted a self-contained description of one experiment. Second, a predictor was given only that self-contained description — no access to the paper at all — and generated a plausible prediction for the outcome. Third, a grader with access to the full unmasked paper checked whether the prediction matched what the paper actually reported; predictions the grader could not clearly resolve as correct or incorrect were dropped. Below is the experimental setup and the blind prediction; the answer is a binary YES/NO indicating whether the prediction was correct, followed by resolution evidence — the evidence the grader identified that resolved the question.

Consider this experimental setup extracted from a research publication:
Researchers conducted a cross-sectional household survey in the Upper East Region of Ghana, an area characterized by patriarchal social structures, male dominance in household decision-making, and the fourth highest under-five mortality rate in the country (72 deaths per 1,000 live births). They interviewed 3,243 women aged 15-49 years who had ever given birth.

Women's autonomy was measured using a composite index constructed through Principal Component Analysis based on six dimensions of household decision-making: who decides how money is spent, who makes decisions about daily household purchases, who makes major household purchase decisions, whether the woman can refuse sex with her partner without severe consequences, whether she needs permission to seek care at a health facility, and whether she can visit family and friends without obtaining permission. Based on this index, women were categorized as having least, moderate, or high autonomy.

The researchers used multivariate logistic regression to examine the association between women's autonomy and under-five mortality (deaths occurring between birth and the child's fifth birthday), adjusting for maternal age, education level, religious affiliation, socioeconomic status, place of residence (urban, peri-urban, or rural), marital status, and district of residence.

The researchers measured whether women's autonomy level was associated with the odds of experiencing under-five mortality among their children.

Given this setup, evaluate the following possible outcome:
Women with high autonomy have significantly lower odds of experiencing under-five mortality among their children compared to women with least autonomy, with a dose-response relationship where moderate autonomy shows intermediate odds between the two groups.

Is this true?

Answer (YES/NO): NO